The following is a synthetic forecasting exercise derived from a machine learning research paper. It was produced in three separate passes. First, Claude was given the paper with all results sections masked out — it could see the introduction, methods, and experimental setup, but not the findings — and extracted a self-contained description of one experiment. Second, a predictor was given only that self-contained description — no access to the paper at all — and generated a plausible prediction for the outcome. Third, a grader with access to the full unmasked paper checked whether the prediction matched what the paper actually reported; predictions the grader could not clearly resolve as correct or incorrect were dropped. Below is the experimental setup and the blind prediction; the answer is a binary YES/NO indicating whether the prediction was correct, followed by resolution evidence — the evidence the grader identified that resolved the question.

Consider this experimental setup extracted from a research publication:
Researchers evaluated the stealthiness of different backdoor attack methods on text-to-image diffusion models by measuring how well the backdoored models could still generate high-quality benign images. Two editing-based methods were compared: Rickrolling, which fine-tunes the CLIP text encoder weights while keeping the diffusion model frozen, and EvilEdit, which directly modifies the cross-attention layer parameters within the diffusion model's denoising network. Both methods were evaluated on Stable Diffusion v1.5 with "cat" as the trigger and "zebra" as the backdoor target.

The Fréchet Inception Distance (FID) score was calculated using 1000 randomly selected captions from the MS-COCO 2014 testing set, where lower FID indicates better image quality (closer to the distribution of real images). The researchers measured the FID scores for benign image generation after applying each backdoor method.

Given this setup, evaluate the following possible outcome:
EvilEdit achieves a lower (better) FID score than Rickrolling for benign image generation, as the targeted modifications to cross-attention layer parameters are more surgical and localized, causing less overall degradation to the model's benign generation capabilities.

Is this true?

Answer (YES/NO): NO